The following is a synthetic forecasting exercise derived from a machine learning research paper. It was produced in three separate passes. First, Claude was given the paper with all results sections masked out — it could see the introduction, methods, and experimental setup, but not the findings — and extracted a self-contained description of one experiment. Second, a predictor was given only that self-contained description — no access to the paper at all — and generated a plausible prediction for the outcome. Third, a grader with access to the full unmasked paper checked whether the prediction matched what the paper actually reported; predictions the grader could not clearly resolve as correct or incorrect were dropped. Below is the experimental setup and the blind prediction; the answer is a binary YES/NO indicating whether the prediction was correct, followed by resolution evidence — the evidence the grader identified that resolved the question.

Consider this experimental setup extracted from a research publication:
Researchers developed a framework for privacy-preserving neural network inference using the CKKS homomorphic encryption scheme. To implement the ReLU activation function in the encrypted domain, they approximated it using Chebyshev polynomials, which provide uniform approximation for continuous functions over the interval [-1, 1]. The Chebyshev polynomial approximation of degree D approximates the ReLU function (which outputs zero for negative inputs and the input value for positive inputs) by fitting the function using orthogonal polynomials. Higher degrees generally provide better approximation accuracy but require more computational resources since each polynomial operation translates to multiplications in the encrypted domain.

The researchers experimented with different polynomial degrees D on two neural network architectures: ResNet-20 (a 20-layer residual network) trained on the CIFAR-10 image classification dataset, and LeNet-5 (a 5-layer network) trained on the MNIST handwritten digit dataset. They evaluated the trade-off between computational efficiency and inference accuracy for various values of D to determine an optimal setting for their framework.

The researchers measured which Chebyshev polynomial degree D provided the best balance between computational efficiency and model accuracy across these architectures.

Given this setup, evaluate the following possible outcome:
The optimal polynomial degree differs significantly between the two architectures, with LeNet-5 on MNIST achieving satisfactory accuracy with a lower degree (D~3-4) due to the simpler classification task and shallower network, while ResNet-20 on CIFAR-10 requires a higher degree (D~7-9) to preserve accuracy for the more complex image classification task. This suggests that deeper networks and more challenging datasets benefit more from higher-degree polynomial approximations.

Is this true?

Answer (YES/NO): NO